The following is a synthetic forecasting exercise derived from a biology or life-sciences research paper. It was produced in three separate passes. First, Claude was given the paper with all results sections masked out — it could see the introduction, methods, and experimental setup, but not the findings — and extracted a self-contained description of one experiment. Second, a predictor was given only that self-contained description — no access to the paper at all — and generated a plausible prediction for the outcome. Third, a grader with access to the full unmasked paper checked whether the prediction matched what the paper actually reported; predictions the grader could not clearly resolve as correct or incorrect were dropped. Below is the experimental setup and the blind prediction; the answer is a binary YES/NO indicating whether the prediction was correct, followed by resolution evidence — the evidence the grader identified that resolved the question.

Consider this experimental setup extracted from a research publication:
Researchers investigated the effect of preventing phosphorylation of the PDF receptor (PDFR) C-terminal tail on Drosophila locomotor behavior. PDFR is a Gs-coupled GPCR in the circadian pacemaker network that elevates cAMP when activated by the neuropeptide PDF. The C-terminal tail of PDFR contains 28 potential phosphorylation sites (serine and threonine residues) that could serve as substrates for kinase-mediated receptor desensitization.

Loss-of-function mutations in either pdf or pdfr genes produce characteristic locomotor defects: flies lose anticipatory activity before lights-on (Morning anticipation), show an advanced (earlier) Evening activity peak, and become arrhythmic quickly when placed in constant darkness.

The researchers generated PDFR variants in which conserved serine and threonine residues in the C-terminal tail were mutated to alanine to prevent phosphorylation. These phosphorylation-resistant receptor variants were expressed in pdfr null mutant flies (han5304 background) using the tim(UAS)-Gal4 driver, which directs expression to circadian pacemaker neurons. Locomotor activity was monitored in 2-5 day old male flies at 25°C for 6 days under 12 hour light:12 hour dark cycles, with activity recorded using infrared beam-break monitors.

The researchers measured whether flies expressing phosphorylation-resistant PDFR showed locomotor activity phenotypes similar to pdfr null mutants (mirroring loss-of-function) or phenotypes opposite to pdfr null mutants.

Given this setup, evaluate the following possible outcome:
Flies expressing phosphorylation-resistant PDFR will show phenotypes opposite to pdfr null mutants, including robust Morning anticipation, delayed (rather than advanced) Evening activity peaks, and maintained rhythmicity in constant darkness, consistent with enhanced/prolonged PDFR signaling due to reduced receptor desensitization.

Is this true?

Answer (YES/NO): YES